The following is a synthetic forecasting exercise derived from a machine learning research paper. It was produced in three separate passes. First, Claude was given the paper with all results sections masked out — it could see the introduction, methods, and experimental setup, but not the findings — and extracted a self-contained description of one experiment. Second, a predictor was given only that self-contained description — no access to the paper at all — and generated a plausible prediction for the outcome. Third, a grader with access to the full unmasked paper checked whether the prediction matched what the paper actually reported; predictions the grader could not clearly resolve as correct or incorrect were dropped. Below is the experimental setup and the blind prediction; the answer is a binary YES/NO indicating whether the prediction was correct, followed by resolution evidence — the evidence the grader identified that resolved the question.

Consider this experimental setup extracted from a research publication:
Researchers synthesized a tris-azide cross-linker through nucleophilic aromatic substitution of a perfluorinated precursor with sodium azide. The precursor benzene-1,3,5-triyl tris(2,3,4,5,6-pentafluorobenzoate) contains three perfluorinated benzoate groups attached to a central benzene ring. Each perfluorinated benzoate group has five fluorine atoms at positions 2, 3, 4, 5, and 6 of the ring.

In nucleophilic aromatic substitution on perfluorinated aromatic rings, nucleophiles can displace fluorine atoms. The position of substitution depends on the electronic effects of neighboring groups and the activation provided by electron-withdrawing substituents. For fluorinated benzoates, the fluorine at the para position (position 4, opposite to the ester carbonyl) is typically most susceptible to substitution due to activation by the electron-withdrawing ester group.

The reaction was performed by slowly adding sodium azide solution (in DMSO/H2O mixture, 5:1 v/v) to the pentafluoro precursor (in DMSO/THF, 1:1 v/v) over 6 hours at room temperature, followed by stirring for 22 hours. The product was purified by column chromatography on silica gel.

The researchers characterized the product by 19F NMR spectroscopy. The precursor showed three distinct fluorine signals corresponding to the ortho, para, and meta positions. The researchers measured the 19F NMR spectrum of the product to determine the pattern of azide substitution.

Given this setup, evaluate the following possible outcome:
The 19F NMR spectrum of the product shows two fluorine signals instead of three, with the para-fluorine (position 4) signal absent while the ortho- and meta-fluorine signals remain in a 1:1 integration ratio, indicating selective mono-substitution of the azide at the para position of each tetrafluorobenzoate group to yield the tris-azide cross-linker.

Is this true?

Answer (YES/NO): YES